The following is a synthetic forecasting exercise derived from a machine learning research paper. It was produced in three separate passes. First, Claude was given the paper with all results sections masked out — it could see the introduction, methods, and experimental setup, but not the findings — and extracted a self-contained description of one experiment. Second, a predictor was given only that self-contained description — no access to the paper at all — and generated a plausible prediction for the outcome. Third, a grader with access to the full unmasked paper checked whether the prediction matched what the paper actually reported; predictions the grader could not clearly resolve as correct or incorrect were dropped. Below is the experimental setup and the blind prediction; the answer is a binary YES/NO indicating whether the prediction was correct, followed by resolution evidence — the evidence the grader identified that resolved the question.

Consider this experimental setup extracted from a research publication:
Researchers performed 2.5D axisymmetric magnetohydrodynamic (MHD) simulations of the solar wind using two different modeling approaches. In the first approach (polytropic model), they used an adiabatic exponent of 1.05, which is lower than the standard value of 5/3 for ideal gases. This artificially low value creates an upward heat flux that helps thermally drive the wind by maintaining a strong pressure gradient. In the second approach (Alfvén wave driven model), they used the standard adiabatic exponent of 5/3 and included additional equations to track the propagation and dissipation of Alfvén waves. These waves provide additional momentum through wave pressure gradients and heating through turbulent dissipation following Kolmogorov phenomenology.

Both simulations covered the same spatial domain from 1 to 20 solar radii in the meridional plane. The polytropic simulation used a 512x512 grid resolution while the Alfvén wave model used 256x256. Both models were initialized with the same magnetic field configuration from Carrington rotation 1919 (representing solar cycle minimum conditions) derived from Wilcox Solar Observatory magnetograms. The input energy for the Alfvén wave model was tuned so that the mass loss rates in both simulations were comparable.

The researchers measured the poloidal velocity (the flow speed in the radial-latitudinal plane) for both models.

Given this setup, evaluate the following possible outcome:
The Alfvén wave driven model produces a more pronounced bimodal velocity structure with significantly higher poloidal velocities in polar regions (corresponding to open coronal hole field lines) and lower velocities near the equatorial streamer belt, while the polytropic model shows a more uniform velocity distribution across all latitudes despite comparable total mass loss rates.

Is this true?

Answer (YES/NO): YES